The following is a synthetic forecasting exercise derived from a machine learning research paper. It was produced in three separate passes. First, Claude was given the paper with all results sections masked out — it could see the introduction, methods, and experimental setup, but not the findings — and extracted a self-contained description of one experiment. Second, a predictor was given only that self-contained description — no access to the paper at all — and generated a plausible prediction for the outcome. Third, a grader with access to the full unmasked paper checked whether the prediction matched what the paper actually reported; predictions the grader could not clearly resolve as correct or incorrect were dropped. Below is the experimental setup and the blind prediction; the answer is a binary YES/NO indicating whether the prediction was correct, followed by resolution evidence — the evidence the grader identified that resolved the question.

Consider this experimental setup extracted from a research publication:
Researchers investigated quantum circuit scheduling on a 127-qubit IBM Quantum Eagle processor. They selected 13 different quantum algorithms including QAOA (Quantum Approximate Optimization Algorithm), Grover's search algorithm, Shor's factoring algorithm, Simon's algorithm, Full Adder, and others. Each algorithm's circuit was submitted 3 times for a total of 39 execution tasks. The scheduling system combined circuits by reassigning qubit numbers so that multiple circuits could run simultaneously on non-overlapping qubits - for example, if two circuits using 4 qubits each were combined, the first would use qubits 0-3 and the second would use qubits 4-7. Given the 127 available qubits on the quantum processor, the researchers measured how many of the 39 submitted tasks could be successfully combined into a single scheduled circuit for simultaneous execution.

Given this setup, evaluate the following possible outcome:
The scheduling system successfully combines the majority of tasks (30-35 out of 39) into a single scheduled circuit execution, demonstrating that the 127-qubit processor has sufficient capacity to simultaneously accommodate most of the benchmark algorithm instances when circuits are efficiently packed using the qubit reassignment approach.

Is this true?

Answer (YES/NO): YES